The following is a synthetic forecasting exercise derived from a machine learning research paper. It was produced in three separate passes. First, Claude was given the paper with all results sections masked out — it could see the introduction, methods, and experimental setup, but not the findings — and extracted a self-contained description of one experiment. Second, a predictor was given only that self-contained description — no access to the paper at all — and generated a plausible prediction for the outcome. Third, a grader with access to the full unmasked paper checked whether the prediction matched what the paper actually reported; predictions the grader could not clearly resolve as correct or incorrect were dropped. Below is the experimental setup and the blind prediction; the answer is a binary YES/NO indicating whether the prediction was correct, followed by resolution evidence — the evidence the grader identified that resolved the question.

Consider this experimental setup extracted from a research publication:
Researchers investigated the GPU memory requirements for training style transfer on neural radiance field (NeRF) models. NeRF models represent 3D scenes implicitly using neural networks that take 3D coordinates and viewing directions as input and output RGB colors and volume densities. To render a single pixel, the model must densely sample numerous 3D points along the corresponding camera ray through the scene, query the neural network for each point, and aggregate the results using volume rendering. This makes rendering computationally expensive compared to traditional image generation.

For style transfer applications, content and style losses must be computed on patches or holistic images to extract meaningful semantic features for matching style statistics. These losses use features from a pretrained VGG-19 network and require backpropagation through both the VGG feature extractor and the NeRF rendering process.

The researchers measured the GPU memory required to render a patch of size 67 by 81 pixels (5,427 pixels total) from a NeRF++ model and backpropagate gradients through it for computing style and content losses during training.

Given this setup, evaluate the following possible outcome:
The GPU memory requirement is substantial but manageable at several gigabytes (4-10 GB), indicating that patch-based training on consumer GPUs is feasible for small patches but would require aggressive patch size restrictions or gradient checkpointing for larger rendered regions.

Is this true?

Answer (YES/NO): NO